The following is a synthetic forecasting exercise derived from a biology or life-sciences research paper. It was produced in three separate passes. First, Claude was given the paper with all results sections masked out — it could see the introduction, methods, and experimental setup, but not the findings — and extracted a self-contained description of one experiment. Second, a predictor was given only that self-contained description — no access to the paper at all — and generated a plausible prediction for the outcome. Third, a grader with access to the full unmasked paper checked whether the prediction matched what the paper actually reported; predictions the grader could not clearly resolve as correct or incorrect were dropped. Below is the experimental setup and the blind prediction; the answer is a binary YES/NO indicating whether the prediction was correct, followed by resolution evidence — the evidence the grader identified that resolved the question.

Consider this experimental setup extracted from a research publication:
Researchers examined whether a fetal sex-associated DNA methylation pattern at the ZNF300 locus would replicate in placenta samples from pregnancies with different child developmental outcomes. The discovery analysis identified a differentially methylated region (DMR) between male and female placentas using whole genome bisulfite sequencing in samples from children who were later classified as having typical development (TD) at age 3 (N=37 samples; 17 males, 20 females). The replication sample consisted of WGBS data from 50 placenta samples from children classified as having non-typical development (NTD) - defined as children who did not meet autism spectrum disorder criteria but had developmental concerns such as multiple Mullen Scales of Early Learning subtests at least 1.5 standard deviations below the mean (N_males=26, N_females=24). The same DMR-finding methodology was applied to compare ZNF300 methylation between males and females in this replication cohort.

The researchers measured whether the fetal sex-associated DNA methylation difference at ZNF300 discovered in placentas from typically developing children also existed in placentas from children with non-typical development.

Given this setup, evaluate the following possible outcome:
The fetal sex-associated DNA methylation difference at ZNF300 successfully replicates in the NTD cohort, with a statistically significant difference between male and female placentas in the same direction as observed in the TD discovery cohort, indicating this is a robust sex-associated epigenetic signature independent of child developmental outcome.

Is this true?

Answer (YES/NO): YES